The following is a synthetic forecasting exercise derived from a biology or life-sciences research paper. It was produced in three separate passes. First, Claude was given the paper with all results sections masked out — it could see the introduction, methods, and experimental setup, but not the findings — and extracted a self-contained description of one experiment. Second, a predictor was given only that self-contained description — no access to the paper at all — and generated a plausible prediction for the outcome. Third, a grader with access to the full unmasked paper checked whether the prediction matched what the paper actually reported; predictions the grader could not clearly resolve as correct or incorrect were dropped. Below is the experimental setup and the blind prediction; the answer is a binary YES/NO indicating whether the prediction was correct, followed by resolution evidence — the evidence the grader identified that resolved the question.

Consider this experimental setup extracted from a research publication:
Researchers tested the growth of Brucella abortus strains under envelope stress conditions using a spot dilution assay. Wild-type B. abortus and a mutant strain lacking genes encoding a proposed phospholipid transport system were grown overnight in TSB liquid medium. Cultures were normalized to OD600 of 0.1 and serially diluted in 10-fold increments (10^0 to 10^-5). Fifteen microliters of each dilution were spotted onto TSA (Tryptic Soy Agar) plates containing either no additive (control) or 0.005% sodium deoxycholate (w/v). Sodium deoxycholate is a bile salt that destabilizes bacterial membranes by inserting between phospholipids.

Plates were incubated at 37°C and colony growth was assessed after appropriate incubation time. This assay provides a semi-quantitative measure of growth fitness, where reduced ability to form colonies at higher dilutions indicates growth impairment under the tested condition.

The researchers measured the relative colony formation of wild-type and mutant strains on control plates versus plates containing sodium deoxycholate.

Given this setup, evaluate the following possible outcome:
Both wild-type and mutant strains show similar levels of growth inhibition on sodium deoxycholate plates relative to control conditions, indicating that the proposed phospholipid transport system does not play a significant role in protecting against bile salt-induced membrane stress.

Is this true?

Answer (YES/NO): NO